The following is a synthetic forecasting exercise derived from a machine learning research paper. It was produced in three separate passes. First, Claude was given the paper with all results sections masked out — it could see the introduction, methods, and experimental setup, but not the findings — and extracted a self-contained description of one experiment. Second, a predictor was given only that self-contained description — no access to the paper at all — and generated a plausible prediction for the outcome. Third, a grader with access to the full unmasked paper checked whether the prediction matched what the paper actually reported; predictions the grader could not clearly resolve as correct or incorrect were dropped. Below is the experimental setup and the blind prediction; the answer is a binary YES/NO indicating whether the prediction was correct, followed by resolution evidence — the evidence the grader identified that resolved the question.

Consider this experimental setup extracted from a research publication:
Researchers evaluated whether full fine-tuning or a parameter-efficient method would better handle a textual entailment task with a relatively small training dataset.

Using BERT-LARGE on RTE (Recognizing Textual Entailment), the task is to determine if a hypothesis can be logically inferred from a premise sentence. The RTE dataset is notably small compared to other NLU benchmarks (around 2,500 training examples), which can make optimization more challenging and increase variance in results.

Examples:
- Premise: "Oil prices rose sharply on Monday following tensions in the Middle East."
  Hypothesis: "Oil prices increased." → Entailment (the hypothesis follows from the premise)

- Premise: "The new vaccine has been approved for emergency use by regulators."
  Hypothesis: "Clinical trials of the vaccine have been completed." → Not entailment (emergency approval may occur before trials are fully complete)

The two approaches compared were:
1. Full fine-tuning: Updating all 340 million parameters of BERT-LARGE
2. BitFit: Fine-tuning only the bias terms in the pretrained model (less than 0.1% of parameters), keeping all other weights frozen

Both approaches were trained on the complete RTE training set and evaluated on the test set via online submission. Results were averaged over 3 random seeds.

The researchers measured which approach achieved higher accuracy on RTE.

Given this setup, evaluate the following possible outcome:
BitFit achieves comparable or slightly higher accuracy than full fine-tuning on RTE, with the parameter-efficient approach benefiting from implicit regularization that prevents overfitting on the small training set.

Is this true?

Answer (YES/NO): YES